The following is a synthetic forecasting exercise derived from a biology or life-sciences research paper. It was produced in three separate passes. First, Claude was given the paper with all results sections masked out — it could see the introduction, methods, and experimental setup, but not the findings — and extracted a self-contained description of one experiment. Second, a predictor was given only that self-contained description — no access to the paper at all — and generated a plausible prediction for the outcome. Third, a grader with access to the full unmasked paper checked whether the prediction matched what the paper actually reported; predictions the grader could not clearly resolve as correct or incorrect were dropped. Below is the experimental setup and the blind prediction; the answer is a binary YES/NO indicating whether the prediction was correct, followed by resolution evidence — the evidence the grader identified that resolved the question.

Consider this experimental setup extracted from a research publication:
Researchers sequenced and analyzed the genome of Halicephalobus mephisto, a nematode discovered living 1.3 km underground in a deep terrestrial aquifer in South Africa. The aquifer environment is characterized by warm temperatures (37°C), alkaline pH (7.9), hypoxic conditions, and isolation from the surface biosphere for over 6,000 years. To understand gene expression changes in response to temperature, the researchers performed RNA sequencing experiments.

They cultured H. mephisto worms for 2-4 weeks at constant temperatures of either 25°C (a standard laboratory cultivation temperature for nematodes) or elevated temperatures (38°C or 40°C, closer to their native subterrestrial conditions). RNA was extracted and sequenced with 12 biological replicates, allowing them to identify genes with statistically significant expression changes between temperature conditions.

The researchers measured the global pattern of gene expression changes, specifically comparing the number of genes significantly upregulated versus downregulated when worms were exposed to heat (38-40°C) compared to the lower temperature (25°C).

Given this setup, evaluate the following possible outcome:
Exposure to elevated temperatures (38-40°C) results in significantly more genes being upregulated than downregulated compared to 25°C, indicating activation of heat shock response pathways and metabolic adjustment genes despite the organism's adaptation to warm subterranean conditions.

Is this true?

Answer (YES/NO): NO